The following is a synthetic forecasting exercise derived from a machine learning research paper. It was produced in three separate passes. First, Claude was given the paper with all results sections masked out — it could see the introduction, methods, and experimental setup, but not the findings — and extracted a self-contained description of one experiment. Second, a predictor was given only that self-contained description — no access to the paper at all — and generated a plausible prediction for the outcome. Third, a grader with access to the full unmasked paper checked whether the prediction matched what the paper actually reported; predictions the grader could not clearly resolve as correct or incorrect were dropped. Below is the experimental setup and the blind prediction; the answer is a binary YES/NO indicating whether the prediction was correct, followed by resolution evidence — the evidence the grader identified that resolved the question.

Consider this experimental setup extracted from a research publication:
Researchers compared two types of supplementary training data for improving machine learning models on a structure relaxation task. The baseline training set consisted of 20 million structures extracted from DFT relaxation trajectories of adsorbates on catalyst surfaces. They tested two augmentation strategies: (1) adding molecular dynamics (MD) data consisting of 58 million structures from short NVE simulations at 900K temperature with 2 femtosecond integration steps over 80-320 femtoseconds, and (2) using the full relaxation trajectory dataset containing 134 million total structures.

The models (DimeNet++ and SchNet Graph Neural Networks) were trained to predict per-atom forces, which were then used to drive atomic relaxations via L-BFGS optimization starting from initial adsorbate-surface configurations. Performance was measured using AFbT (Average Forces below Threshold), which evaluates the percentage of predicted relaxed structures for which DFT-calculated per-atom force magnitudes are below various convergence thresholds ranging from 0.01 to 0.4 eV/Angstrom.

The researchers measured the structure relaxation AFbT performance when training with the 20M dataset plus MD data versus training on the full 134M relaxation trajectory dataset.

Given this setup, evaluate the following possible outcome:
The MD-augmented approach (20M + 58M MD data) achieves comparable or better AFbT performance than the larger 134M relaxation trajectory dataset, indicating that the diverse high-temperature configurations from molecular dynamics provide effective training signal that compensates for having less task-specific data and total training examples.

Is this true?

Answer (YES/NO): YES